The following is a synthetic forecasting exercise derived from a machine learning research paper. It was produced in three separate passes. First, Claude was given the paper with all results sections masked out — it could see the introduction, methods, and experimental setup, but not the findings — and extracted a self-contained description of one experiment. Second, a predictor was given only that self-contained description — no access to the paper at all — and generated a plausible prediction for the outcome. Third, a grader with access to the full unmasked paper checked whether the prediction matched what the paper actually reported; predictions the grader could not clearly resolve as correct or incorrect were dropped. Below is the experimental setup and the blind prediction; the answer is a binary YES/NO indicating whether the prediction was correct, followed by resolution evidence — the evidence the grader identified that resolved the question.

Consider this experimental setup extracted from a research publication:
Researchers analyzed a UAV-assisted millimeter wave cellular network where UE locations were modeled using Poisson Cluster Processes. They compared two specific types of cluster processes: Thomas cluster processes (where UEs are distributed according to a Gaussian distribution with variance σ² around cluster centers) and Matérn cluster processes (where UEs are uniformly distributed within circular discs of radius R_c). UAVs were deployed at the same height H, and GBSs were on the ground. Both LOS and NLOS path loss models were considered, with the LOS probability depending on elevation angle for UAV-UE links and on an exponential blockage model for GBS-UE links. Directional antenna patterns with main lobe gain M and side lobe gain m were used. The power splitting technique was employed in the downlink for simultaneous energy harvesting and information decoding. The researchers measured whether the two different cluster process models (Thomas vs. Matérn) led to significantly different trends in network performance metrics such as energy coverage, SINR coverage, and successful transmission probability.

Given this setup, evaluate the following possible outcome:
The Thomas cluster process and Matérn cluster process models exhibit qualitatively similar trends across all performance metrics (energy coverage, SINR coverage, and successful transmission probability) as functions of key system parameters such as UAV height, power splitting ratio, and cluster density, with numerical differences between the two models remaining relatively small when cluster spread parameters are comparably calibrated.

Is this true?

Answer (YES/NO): YES